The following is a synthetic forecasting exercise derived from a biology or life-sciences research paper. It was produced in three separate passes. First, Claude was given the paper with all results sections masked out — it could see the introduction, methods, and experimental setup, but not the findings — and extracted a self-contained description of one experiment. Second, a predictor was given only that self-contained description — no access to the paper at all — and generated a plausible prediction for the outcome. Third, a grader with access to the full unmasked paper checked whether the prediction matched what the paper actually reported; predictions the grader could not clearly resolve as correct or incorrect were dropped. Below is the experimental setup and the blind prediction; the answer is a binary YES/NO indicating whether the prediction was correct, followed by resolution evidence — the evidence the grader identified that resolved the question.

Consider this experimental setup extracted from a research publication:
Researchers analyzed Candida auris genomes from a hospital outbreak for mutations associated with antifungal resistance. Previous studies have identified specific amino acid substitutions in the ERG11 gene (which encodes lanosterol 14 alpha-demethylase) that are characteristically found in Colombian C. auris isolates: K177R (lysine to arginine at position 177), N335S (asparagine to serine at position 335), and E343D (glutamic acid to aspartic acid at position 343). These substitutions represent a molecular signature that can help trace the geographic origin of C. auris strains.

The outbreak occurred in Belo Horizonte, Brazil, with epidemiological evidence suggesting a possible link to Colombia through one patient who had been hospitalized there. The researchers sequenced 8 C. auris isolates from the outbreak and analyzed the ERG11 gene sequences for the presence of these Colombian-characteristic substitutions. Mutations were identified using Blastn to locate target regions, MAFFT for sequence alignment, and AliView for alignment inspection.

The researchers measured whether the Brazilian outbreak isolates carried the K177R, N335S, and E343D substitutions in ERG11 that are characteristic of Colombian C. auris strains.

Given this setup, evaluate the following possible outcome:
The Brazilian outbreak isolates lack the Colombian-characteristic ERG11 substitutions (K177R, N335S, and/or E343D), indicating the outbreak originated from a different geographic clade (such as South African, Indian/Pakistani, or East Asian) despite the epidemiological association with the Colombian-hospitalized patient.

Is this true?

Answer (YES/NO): NO